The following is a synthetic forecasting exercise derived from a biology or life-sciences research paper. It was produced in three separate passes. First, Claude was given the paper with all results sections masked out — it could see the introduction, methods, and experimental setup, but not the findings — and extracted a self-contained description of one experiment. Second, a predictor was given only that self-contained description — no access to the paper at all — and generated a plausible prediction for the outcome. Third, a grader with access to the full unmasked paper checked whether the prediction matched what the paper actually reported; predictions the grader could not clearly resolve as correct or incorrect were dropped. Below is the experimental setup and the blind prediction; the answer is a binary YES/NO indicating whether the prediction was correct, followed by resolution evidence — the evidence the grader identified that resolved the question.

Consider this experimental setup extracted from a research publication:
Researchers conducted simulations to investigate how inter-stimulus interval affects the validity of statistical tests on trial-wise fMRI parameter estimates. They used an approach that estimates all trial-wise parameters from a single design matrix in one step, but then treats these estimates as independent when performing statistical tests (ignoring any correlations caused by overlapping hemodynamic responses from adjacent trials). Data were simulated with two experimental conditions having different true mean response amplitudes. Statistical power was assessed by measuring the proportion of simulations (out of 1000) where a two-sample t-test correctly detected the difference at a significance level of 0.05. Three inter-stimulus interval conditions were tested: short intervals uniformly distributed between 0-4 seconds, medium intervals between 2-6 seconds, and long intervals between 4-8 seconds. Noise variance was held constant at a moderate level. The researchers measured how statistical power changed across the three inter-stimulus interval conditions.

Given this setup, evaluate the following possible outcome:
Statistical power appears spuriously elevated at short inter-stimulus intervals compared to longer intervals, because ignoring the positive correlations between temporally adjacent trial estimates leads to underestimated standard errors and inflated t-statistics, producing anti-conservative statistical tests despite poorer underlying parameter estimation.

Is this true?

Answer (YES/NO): NO